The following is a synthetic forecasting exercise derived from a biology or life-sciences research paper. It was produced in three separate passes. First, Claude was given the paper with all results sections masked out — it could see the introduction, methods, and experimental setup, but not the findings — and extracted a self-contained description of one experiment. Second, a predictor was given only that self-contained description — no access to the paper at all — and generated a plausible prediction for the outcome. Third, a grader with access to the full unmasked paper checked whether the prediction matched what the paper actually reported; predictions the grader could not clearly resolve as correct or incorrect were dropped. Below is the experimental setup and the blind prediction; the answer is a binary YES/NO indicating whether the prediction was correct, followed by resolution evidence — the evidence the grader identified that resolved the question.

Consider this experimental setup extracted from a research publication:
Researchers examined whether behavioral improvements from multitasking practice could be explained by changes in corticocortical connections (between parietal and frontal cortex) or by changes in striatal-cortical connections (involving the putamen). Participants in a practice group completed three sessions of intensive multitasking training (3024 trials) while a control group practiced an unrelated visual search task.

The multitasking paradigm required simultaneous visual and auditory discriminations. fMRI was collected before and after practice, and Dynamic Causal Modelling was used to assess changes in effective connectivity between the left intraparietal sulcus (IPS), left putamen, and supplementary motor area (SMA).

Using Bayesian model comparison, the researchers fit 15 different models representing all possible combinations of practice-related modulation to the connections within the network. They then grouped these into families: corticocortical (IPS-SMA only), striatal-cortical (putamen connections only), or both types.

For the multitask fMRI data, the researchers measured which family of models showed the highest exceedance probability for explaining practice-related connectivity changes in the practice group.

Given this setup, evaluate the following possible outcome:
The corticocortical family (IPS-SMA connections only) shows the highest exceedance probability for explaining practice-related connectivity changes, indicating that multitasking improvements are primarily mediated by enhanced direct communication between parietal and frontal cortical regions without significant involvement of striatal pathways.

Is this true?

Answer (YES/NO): NO